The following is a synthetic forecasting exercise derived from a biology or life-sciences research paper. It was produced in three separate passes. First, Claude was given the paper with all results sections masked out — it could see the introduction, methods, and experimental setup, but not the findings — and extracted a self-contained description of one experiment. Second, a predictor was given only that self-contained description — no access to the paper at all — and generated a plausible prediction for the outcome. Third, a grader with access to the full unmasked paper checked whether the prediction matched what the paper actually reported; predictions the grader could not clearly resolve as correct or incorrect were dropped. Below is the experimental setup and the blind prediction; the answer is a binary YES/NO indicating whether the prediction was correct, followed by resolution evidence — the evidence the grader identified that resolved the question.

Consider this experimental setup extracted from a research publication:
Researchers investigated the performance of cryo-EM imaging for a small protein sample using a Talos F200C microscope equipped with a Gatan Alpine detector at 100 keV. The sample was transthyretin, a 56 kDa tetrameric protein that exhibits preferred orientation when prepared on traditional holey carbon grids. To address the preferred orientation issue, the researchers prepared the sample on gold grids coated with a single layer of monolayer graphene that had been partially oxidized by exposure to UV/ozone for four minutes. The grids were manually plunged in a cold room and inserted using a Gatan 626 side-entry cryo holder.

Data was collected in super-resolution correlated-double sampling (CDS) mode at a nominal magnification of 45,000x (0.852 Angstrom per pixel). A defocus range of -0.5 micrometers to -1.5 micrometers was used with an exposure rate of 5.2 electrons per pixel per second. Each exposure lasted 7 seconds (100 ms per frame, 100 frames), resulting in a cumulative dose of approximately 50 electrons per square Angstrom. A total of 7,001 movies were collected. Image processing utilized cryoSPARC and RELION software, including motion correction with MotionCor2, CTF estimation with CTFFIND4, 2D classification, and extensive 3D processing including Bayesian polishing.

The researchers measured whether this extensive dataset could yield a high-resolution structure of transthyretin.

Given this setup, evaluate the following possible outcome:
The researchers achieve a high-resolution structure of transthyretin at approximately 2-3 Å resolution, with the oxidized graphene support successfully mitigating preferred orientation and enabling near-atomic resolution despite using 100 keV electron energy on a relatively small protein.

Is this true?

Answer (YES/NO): NO